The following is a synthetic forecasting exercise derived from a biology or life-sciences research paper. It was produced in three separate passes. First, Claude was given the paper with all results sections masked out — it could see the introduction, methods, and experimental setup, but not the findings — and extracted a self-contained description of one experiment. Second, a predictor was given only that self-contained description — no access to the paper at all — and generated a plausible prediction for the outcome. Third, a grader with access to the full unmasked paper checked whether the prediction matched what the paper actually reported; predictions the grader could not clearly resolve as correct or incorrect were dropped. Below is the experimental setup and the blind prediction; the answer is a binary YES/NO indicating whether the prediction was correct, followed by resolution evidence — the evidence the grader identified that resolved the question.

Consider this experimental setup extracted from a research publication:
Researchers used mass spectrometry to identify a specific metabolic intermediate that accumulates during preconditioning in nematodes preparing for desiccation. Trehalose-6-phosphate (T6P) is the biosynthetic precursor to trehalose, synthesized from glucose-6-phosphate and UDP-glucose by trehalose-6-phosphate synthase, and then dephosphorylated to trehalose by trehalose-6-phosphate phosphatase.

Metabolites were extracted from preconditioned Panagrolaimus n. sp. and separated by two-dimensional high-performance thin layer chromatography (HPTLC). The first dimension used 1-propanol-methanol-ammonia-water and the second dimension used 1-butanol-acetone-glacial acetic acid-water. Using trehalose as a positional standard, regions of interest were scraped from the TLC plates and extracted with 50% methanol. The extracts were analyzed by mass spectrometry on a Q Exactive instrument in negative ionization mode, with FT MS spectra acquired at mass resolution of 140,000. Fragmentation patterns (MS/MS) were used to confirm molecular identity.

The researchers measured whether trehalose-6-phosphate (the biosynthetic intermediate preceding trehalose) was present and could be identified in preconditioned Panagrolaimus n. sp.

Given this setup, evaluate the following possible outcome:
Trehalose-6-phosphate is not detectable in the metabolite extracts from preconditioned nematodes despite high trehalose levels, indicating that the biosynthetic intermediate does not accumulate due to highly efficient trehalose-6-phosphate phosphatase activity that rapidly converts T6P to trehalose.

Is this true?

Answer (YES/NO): NO